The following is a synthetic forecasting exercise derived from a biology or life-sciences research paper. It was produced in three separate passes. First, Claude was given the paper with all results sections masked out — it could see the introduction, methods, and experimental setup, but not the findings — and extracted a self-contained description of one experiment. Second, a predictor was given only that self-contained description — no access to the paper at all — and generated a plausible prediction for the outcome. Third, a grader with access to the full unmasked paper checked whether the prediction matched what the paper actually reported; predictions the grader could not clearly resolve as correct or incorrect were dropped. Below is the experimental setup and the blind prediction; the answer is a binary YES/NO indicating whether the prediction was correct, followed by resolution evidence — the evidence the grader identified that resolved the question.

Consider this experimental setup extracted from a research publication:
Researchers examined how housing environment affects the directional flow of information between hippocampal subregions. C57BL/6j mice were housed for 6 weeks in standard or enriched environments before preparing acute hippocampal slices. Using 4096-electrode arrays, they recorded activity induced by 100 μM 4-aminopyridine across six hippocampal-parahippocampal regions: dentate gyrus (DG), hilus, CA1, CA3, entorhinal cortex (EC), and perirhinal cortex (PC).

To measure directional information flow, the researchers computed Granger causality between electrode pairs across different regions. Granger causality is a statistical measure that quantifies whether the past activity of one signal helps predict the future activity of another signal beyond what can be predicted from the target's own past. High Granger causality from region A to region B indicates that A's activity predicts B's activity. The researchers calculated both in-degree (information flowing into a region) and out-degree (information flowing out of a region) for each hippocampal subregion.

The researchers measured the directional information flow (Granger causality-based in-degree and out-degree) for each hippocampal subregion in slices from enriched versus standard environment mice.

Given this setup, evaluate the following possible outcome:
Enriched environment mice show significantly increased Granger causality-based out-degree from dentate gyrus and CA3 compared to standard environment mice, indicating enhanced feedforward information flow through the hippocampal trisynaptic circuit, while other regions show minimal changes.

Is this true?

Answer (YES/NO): NO